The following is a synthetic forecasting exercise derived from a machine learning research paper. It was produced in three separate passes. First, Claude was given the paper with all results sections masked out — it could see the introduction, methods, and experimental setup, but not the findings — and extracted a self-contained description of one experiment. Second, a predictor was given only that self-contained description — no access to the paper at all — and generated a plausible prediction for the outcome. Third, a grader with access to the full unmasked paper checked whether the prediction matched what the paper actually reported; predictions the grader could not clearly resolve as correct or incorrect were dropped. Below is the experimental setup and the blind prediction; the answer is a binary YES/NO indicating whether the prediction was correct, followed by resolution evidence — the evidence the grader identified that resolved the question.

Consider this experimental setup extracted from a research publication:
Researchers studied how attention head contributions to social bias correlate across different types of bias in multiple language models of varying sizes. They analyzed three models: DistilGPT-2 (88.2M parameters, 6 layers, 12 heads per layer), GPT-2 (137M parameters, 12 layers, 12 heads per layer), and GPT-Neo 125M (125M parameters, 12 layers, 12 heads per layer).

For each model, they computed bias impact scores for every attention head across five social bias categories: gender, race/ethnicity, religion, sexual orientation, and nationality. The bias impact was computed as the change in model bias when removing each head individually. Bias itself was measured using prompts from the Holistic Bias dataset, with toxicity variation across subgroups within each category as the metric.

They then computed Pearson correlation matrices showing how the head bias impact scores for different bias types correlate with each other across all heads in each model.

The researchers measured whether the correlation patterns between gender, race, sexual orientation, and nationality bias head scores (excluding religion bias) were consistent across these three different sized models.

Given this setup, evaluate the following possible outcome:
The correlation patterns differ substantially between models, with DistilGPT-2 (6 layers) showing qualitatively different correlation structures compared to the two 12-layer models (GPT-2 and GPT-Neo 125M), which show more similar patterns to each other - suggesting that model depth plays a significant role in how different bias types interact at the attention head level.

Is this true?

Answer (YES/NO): NO